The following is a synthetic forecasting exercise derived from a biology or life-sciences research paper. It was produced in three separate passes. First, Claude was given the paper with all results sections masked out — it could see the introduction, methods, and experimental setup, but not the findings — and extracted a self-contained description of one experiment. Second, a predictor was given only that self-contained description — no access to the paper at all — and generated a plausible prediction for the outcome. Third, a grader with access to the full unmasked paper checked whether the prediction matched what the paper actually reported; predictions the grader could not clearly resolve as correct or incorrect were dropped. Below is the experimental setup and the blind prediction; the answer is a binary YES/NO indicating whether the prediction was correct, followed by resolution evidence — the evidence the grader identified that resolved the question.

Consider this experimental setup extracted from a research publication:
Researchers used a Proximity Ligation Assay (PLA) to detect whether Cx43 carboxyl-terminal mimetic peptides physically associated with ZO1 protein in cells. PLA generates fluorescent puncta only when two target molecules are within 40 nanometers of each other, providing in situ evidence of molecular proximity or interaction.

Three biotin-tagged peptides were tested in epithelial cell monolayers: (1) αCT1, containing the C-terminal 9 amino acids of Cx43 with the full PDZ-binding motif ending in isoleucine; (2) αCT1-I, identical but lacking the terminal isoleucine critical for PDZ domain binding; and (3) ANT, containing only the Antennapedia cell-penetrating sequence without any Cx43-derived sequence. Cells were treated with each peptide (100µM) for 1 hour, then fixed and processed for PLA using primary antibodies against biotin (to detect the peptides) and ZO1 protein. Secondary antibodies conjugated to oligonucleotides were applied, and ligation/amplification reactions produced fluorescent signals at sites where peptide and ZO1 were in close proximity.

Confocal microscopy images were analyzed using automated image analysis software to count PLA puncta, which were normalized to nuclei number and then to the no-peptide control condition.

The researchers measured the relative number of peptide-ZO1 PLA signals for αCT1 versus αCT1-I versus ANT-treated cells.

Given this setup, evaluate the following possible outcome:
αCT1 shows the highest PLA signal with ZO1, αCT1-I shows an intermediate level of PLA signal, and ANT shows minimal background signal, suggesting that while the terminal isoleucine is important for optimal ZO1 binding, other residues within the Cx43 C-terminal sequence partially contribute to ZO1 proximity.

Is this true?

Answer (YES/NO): NO